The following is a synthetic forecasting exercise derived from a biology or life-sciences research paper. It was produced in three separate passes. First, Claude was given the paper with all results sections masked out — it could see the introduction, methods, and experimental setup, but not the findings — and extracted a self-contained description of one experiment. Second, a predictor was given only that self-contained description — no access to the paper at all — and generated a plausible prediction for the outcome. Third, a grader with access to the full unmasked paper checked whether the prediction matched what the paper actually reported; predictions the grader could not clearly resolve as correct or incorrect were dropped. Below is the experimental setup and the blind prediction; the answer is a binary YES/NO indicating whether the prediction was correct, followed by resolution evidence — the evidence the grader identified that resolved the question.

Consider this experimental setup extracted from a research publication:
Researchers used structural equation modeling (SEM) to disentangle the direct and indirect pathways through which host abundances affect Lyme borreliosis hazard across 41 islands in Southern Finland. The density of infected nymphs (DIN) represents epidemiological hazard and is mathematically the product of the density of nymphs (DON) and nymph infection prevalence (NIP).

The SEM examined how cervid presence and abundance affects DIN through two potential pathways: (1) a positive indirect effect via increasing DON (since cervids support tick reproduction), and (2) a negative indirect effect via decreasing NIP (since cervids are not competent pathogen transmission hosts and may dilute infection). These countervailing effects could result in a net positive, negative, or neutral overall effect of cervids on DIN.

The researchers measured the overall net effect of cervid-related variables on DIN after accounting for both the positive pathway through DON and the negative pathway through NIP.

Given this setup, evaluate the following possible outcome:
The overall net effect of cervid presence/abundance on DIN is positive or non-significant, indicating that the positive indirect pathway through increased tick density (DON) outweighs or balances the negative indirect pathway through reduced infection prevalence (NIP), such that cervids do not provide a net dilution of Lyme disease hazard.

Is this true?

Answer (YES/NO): YES